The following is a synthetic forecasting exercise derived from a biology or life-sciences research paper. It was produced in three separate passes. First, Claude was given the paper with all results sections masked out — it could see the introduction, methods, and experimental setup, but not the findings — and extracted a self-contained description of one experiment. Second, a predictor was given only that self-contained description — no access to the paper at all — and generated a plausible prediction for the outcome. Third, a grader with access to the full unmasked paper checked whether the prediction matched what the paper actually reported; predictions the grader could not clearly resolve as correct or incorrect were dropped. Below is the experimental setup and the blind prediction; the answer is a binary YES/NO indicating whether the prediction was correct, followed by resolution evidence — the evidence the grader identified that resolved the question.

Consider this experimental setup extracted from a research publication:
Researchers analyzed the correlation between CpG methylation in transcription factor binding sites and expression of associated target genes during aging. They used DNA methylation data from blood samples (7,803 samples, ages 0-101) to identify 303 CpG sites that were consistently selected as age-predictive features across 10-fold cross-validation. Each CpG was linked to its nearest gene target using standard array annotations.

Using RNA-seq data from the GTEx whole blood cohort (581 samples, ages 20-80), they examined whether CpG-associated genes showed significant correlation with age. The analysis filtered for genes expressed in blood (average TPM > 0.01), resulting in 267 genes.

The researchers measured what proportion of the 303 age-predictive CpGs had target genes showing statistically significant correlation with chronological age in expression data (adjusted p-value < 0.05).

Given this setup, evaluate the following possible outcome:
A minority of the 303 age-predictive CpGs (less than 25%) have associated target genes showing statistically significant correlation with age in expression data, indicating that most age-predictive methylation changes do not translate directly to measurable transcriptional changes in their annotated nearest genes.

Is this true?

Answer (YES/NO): NO